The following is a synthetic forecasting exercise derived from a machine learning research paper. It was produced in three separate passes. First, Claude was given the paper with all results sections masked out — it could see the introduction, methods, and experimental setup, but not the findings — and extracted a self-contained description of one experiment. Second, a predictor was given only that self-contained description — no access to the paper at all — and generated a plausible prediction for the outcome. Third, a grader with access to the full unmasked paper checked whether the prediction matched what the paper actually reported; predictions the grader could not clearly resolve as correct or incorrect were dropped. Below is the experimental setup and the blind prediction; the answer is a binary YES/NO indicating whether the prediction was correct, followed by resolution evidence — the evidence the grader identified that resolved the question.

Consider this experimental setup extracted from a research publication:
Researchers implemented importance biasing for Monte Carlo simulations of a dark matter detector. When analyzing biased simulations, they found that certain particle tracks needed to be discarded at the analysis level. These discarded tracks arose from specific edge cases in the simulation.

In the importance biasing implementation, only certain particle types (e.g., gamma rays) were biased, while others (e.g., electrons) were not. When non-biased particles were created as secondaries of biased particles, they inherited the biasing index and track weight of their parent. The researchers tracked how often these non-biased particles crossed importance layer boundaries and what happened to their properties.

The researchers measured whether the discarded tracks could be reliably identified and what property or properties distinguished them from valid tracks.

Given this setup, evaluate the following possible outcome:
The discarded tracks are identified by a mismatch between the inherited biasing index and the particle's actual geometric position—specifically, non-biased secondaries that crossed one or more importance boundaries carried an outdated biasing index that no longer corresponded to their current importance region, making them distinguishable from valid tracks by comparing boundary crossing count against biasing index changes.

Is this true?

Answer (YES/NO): NO